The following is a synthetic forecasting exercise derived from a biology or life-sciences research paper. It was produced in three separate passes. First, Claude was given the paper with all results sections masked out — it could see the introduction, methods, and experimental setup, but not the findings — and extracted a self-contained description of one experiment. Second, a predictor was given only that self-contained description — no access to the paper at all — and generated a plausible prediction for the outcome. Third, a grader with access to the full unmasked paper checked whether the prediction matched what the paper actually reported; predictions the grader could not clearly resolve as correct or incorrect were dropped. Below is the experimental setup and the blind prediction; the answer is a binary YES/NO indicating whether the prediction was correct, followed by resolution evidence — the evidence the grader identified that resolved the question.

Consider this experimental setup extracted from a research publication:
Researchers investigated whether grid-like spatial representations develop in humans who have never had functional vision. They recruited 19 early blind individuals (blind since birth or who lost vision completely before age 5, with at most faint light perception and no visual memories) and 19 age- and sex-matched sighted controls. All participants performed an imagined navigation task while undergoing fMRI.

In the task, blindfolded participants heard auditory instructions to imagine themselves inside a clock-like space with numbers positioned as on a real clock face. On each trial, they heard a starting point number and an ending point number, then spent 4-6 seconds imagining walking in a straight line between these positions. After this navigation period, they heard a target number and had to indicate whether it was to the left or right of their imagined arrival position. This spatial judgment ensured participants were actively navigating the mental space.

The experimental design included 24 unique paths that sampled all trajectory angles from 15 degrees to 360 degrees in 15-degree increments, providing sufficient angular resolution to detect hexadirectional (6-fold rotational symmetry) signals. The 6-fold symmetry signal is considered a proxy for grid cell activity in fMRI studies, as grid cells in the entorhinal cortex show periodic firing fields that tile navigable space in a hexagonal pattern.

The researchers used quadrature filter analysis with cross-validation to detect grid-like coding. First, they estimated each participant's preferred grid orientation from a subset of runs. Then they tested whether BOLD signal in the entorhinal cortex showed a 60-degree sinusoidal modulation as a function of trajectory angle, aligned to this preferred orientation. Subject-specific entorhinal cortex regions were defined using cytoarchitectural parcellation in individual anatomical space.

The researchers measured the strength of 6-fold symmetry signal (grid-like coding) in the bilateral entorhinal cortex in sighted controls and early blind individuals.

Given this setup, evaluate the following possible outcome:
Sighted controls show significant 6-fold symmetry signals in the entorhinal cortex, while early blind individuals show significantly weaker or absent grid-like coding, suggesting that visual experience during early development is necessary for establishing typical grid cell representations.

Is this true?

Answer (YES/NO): YES